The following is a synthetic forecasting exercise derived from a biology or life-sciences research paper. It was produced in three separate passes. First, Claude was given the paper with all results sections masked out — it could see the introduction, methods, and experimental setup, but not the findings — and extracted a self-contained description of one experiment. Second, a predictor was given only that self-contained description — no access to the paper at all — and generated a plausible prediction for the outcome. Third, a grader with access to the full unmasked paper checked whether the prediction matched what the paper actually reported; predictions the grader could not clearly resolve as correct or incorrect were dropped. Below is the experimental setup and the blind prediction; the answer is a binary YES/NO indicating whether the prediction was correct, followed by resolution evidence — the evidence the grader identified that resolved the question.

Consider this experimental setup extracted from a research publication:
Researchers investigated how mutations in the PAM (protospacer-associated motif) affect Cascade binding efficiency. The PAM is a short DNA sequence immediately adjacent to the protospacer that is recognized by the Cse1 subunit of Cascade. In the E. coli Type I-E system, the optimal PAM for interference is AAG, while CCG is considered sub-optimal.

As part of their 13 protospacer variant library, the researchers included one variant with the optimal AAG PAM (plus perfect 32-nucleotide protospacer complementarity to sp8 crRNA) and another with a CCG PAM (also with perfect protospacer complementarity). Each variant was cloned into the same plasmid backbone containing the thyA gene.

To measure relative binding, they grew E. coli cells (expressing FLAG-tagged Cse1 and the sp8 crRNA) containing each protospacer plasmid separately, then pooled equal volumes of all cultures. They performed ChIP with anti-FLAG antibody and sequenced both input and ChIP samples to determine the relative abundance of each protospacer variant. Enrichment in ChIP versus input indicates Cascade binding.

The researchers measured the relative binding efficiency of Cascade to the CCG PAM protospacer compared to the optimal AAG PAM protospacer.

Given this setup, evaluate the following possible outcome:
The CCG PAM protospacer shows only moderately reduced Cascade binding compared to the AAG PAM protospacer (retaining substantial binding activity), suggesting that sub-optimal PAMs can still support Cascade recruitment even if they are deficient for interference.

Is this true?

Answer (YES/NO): NO